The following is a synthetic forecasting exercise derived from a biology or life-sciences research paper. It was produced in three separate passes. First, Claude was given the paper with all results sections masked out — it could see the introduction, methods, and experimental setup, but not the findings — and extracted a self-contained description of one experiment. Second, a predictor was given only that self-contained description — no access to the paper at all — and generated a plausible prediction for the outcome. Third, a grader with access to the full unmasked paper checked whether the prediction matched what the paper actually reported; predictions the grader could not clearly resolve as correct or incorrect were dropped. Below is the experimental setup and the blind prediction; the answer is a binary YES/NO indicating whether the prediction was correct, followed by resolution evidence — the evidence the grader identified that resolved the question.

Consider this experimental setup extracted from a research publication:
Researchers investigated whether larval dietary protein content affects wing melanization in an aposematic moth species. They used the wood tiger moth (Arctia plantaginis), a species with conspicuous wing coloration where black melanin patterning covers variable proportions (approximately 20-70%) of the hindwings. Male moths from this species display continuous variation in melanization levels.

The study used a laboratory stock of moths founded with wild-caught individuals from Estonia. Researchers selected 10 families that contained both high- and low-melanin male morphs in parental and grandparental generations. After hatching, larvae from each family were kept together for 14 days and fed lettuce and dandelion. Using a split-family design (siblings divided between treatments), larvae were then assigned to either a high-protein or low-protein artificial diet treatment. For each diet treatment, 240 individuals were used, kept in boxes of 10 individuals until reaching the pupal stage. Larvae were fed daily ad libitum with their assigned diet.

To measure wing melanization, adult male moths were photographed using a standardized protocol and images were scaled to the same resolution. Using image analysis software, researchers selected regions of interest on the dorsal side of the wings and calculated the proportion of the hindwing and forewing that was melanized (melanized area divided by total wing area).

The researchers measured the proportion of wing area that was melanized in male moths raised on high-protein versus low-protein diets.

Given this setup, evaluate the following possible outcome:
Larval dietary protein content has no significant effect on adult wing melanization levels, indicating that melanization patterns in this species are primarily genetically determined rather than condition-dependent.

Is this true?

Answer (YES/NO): YES